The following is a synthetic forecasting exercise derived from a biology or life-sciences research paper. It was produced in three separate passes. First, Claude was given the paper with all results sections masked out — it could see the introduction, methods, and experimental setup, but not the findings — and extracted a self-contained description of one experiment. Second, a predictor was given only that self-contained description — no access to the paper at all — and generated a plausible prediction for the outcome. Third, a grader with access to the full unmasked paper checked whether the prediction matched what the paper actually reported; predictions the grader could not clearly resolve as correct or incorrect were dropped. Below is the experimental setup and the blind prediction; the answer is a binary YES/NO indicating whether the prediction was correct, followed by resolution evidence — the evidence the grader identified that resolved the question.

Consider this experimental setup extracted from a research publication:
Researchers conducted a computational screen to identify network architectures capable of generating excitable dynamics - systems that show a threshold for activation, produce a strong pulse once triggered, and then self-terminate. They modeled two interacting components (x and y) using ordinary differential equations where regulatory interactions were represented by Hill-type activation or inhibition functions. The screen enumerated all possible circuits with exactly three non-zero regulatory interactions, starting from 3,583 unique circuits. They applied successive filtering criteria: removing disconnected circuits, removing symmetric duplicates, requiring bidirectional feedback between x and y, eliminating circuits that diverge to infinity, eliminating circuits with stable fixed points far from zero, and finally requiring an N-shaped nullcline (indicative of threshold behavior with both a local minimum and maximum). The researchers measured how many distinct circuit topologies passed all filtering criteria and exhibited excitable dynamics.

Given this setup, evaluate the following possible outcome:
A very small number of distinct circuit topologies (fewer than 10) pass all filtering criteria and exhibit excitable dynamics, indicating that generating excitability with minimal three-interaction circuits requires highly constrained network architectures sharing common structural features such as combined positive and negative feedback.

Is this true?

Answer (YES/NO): NO